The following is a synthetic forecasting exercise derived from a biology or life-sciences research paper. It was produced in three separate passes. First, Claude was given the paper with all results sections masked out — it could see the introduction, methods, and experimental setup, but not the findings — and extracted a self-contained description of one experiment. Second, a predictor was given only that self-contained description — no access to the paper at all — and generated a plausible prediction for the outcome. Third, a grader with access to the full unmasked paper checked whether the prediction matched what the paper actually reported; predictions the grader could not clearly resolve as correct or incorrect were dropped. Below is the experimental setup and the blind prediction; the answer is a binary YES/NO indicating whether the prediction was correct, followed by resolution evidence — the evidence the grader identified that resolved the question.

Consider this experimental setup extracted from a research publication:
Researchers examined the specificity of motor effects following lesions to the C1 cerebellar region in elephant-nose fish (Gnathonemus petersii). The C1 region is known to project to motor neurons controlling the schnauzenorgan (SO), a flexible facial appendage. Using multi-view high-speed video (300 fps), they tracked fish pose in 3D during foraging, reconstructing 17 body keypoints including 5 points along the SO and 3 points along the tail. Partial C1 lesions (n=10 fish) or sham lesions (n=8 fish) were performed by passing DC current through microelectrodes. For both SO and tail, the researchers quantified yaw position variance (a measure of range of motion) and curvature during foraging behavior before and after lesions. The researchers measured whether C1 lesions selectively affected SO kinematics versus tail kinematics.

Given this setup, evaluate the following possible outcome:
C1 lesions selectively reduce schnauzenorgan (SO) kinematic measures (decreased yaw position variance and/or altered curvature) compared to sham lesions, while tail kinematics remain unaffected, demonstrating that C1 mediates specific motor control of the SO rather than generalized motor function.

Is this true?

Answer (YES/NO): YES